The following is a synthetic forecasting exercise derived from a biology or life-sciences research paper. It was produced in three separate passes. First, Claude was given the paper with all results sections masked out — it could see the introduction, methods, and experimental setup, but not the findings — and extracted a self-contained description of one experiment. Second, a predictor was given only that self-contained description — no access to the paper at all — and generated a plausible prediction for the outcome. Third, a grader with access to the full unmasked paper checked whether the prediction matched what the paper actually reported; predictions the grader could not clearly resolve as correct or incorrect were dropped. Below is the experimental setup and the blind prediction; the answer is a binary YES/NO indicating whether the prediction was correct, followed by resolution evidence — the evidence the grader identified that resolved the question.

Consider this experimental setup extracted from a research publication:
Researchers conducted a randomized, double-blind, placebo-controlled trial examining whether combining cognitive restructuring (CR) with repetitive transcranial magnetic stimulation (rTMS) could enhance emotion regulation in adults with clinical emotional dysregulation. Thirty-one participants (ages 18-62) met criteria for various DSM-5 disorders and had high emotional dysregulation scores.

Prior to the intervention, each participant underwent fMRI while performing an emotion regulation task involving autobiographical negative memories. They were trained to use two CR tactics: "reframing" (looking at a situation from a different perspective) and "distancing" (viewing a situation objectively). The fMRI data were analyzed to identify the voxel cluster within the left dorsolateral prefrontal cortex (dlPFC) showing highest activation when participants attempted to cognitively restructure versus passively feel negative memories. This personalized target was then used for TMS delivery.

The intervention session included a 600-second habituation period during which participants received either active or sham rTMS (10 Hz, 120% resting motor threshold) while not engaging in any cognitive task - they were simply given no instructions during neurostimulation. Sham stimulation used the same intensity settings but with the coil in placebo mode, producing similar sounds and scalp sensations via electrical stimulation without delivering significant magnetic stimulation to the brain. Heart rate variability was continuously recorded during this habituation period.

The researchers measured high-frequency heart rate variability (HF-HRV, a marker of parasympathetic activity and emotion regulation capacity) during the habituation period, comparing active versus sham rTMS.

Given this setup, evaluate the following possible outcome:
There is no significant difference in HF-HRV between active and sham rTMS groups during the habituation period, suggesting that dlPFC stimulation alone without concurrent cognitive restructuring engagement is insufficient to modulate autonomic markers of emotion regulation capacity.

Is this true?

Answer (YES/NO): YES